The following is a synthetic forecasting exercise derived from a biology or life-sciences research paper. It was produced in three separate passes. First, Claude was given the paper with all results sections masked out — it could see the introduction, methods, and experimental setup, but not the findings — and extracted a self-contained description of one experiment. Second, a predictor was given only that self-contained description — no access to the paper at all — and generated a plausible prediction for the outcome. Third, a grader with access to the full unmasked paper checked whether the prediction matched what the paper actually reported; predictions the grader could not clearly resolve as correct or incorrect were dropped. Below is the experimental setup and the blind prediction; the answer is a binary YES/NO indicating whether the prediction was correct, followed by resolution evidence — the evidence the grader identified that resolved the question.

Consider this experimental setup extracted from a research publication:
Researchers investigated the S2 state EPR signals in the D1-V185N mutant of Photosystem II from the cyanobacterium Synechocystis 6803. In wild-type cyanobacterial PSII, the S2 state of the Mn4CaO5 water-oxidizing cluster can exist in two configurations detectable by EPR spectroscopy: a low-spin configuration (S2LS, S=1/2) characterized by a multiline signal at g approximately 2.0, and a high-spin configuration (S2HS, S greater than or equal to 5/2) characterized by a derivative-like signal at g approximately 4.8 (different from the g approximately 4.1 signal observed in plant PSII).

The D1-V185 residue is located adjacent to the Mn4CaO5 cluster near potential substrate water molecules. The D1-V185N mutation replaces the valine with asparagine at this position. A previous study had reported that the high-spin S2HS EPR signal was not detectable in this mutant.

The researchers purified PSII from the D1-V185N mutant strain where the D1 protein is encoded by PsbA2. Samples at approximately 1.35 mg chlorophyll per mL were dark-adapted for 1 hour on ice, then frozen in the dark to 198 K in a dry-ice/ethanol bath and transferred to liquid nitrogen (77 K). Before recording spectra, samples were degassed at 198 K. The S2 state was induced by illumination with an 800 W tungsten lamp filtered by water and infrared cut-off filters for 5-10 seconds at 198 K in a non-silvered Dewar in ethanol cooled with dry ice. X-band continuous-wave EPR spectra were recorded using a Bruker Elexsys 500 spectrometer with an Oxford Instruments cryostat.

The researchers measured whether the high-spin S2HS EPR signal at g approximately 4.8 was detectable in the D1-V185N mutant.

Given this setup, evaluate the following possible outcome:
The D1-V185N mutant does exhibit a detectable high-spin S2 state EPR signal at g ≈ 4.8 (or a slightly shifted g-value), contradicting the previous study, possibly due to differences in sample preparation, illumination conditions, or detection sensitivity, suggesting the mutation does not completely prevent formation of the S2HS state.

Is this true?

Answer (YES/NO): YES